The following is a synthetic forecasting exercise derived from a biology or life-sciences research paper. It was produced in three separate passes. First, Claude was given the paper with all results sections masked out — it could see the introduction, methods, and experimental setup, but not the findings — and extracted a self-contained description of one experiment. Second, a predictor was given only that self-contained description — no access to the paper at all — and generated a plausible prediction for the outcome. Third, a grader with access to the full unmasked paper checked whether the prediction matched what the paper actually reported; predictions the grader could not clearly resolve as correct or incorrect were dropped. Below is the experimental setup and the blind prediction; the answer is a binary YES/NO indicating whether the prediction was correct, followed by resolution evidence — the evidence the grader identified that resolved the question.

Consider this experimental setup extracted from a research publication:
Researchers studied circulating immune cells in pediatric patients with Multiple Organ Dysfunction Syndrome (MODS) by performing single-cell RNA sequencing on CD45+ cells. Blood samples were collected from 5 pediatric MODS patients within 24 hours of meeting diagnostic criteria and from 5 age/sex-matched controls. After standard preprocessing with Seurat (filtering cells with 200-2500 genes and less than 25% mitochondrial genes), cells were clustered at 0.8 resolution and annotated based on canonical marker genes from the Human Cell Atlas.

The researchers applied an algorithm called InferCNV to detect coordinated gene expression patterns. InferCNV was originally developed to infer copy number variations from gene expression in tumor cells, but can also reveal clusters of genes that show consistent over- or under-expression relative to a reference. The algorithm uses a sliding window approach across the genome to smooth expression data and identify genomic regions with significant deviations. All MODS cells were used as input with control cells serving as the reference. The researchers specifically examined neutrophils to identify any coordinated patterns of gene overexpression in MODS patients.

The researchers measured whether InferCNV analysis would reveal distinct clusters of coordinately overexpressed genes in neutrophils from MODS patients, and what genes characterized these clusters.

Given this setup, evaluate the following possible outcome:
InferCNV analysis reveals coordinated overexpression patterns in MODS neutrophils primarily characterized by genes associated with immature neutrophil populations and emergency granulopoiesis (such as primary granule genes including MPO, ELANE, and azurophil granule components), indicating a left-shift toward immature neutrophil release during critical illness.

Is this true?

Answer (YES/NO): NO